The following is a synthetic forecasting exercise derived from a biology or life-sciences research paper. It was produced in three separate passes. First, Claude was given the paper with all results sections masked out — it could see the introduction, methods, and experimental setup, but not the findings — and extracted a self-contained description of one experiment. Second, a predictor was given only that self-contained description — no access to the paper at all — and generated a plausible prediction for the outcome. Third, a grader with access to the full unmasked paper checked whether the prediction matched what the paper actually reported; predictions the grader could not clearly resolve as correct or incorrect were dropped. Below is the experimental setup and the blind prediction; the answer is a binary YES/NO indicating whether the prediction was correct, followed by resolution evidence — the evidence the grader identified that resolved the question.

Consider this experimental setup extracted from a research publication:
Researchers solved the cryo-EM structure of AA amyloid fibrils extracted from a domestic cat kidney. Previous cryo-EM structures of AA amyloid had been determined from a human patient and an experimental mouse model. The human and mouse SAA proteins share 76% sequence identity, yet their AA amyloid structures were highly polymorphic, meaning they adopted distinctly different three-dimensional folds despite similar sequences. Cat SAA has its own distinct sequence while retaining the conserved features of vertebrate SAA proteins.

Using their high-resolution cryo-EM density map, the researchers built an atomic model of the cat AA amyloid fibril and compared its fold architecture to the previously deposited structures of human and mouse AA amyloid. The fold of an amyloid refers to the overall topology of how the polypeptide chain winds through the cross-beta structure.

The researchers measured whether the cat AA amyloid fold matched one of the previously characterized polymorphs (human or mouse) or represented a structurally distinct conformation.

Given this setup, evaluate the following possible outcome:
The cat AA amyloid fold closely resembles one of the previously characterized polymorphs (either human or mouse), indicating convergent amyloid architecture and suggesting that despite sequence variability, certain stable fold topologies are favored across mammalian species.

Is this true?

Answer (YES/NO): NO